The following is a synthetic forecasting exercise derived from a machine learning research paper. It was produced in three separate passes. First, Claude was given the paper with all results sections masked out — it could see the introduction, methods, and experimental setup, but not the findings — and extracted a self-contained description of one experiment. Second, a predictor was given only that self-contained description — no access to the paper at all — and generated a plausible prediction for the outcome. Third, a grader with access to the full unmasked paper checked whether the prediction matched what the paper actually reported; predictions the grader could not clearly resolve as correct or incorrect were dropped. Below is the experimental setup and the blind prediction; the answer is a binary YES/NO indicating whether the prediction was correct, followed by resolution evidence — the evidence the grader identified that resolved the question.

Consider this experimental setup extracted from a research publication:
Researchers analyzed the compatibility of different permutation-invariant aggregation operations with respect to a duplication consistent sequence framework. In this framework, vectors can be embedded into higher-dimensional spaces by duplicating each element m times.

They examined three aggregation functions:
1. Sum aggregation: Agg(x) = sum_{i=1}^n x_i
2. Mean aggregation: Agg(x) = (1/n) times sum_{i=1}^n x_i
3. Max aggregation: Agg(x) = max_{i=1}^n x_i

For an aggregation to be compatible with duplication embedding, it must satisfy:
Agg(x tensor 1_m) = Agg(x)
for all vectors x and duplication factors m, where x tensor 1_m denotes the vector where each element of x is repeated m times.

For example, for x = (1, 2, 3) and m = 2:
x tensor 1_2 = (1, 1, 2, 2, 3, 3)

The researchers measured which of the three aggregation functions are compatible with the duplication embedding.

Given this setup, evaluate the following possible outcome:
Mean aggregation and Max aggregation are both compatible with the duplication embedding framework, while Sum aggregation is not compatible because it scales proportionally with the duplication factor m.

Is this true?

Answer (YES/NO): YES